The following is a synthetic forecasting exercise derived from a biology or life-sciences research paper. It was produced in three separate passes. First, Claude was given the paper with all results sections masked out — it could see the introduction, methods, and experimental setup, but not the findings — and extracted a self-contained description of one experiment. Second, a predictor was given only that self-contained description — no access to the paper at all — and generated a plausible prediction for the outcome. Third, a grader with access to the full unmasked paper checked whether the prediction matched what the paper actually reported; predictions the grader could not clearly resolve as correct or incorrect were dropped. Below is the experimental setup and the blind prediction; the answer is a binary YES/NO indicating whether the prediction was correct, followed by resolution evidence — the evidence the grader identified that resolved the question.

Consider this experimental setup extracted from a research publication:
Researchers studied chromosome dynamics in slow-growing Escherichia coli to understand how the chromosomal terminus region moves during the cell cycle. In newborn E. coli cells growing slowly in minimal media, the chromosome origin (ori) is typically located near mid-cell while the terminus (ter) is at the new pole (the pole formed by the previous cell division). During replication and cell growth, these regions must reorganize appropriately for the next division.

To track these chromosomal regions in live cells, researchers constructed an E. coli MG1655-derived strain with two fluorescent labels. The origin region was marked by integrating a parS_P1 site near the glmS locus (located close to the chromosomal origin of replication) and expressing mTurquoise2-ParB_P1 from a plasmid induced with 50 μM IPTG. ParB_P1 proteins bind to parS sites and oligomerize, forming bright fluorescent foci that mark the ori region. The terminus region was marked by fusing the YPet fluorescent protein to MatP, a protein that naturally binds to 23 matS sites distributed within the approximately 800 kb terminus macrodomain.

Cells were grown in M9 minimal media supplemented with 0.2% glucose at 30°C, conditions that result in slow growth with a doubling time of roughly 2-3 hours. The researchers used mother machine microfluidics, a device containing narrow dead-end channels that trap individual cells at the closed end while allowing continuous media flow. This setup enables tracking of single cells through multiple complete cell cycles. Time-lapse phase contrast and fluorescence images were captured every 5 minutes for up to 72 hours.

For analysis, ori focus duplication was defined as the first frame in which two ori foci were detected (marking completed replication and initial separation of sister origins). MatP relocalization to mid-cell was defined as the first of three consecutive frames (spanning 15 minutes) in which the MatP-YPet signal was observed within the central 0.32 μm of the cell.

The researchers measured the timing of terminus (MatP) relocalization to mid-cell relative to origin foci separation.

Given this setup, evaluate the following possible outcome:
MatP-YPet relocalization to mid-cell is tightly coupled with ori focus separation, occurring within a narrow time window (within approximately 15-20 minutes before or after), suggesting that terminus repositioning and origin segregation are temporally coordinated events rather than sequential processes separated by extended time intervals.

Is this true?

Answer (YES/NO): NO